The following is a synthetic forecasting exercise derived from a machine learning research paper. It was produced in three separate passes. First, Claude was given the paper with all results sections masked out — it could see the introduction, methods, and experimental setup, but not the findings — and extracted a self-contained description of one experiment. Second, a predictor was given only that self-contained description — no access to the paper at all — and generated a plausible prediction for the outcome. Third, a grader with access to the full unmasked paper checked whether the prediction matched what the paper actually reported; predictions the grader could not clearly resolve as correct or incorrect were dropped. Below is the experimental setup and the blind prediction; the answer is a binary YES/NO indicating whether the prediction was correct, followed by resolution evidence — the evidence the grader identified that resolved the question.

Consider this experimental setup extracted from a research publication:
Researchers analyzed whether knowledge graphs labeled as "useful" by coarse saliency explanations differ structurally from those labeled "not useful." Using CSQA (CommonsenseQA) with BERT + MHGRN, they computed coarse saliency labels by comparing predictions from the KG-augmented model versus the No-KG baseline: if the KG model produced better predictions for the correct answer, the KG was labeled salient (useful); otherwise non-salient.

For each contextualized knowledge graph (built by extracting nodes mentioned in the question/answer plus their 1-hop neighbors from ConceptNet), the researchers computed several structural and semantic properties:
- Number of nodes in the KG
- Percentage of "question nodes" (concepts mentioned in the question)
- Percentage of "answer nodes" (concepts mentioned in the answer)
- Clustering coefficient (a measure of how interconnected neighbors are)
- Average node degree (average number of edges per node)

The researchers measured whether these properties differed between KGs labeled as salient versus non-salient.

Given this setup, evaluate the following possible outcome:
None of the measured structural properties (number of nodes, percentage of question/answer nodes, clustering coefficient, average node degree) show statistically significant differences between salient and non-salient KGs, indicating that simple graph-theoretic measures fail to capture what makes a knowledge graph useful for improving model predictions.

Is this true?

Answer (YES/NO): YES